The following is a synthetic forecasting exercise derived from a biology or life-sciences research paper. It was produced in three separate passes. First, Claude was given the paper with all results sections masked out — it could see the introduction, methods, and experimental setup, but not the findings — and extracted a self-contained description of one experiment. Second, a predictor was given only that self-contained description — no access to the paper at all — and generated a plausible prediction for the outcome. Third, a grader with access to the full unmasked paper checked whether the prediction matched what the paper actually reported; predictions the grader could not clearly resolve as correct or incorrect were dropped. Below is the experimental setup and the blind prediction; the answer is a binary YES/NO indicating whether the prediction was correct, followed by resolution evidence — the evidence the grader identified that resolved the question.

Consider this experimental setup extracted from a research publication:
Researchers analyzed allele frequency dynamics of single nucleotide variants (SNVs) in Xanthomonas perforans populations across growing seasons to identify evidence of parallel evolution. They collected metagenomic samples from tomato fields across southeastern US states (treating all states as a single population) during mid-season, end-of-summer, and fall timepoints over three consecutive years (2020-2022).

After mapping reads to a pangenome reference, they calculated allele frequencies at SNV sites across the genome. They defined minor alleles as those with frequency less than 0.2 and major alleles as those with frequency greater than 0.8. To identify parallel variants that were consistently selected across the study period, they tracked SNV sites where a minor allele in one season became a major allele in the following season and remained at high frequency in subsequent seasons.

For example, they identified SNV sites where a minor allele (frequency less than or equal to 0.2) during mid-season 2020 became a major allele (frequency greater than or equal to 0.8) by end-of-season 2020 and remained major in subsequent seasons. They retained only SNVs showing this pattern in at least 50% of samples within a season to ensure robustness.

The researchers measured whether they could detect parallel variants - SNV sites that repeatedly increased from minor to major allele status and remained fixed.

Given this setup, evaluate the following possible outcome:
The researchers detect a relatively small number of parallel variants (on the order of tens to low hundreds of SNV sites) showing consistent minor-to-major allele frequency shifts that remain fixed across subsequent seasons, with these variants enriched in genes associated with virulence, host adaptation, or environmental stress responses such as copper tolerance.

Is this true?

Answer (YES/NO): NO